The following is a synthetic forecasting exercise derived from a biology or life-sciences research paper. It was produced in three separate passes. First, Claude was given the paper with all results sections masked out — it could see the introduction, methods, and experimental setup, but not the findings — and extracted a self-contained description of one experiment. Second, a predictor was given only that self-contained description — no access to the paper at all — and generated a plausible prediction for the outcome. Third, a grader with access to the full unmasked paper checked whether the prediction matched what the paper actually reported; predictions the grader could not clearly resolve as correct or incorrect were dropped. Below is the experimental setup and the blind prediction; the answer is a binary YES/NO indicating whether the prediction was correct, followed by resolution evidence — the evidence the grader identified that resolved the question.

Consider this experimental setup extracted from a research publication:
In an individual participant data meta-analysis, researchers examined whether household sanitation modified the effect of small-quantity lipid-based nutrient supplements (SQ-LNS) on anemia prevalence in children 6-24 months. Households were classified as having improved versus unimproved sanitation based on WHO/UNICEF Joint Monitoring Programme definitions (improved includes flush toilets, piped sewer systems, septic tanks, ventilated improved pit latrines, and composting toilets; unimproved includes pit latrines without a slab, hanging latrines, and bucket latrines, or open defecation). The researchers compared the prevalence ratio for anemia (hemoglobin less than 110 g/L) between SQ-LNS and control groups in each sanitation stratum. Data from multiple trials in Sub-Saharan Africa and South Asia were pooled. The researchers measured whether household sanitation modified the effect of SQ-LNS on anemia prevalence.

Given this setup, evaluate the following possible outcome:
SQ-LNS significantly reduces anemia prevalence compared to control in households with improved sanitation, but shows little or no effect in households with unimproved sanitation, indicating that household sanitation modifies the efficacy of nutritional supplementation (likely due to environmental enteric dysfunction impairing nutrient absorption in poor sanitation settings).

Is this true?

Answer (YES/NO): NO